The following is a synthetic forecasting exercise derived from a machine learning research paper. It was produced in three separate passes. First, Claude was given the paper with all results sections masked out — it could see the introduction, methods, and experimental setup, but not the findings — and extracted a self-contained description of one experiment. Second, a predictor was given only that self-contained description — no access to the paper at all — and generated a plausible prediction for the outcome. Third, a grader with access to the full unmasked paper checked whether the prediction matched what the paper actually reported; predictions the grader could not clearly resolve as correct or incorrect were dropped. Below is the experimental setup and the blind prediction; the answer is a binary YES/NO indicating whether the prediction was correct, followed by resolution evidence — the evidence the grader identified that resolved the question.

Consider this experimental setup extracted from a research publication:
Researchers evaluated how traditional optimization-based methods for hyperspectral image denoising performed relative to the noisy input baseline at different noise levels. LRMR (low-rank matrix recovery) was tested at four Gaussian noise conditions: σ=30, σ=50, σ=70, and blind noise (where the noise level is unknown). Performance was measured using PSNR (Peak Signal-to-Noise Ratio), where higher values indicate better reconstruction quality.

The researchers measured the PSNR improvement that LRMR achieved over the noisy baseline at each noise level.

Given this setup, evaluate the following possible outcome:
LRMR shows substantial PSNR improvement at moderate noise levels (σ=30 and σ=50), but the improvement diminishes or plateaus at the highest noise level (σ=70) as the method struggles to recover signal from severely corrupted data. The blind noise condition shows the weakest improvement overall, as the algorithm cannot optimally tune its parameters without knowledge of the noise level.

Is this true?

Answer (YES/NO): NO